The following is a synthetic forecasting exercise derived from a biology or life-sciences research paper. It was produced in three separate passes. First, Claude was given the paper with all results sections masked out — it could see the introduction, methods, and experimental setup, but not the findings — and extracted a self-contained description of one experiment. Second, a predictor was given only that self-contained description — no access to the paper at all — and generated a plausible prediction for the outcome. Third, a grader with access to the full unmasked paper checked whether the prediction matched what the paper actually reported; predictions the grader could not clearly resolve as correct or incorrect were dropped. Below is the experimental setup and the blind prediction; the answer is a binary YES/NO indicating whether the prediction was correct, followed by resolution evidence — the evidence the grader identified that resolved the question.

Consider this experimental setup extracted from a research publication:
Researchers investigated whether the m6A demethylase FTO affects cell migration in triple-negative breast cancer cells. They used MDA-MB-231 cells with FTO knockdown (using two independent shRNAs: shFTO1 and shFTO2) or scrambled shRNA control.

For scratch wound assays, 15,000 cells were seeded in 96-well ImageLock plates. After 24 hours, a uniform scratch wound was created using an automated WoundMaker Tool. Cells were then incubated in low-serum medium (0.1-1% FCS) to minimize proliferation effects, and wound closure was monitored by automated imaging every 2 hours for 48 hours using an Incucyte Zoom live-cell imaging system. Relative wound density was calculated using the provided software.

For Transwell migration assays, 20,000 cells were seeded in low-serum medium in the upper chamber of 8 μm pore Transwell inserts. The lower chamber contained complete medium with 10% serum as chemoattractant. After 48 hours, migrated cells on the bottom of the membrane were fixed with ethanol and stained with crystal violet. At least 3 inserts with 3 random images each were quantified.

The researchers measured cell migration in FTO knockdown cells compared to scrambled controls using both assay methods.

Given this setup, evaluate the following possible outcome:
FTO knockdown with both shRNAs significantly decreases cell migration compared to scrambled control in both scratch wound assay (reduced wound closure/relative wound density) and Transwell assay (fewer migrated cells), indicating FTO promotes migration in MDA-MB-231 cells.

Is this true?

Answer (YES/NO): NO